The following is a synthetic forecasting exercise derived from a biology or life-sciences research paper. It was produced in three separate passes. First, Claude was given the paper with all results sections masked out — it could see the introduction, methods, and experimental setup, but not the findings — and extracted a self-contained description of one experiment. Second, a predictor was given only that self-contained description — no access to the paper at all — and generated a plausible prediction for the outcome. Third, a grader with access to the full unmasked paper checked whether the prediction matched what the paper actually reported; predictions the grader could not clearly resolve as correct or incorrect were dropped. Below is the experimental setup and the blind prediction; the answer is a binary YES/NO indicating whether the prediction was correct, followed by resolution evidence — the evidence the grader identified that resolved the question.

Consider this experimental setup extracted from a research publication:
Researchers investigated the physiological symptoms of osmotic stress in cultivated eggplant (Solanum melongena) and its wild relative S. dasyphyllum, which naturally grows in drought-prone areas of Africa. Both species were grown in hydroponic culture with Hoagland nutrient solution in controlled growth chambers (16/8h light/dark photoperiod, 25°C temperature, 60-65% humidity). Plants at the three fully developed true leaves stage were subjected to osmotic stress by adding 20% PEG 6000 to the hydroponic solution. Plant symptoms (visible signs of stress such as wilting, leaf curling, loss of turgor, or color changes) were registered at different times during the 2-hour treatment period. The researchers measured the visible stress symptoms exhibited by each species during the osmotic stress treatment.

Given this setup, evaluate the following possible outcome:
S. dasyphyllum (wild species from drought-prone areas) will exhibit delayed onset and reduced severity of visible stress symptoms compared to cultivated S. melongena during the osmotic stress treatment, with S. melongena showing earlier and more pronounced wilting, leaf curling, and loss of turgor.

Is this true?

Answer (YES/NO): YES